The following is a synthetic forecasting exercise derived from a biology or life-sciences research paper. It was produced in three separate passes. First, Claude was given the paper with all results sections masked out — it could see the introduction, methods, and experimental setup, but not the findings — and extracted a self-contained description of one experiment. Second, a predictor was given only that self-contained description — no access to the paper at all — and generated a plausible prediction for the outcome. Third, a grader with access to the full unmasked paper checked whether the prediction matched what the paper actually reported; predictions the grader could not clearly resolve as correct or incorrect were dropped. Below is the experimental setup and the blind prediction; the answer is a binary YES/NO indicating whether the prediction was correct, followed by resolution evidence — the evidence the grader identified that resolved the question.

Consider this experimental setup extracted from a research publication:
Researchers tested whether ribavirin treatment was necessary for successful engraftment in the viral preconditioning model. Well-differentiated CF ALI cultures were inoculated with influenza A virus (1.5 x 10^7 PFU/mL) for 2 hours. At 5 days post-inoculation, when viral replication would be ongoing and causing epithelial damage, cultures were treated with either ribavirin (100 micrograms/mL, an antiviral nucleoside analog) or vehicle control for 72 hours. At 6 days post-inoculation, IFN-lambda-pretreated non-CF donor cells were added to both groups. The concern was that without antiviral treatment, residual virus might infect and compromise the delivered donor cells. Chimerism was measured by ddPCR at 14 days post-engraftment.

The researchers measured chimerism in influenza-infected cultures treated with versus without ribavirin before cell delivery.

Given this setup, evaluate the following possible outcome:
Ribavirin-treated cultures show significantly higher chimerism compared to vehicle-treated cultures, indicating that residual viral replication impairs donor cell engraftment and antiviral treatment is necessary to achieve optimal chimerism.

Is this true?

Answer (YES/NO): YES